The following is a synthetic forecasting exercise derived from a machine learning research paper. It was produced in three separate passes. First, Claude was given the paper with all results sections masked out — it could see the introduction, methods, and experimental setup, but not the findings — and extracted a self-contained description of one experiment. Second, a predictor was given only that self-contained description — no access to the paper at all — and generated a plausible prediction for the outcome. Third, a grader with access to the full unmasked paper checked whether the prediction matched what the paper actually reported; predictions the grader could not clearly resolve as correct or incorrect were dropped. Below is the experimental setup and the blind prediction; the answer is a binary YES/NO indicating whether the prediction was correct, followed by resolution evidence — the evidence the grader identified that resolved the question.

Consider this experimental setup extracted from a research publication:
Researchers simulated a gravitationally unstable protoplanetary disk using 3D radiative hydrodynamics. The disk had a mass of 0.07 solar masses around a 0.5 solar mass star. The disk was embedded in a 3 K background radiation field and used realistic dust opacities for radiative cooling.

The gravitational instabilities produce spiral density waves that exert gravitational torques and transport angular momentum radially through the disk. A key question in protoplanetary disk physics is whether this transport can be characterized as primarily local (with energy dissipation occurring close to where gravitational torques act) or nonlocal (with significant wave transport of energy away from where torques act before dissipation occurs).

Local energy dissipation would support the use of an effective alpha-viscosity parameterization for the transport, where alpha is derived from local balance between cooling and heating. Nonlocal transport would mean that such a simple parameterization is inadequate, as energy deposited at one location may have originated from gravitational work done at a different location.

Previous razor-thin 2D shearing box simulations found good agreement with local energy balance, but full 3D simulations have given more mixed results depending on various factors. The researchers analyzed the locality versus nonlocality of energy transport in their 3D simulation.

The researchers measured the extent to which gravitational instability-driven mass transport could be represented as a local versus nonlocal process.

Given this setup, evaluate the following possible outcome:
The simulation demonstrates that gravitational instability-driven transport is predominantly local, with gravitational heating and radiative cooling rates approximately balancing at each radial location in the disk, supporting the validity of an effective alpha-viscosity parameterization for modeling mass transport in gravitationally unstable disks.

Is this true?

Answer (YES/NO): NO